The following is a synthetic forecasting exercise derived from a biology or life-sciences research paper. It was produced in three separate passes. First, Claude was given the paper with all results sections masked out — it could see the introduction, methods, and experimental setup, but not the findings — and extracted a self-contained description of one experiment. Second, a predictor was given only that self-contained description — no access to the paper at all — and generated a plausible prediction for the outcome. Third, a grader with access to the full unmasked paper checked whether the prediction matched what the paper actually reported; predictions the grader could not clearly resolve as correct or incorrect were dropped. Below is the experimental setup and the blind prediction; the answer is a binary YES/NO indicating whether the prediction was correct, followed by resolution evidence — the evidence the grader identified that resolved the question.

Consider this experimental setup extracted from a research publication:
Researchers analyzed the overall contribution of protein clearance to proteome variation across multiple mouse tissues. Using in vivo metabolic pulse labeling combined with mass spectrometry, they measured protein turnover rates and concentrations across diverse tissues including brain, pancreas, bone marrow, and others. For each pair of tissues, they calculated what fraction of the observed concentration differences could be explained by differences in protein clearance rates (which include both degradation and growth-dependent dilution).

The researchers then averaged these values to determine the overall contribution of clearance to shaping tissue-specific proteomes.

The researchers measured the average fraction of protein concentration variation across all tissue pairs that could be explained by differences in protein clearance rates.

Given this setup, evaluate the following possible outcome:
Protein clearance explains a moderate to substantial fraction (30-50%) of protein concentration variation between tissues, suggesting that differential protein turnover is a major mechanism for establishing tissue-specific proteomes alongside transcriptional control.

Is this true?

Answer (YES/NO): NO